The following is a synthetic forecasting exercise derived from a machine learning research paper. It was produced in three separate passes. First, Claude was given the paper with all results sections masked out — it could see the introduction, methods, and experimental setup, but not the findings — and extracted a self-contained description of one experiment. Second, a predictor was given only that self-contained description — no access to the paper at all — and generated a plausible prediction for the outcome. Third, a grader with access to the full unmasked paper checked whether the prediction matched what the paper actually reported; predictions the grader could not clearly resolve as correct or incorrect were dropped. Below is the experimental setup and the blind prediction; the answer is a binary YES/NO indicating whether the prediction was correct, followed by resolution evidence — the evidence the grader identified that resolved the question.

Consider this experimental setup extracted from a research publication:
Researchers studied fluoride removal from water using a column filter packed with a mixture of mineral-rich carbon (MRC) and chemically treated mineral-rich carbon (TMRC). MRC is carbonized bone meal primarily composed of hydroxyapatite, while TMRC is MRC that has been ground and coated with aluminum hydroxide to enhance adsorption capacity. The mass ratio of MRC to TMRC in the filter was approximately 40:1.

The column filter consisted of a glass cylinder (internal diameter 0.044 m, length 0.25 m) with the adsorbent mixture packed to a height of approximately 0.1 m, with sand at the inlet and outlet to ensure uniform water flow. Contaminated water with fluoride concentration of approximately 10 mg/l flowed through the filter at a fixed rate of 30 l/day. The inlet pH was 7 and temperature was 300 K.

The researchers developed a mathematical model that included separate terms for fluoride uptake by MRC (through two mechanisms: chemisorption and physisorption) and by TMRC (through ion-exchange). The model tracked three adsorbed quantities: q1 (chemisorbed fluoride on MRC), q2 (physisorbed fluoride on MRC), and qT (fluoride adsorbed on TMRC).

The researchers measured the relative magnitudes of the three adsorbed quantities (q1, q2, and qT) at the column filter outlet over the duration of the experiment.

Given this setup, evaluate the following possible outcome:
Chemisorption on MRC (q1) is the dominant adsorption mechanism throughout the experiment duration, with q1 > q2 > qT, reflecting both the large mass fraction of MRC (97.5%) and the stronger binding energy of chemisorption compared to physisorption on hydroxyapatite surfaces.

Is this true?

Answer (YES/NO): NO